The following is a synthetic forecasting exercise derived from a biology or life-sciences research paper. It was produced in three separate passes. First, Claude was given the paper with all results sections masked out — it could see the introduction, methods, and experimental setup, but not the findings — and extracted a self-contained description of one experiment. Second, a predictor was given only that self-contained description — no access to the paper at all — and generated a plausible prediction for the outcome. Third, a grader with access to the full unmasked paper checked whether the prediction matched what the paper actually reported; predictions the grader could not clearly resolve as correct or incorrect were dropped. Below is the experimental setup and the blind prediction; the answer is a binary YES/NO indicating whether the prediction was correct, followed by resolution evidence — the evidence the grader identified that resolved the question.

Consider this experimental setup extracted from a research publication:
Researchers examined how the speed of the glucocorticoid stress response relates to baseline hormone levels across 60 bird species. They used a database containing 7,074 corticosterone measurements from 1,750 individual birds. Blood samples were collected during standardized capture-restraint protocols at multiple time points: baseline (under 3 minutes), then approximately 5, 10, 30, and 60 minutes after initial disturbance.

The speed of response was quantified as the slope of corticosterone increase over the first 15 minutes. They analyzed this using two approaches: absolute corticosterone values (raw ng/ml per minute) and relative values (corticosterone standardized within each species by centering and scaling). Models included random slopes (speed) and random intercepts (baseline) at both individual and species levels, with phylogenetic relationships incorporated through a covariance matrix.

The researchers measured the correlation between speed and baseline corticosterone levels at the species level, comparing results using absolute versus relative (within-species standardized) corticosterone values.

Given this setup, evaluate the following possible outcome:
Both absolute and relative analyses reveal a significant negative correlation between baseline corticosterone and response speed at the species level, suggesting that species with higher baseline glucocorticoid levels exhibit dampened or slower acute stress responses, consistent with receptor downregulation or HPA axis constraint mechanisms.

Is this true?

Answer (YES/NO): NO